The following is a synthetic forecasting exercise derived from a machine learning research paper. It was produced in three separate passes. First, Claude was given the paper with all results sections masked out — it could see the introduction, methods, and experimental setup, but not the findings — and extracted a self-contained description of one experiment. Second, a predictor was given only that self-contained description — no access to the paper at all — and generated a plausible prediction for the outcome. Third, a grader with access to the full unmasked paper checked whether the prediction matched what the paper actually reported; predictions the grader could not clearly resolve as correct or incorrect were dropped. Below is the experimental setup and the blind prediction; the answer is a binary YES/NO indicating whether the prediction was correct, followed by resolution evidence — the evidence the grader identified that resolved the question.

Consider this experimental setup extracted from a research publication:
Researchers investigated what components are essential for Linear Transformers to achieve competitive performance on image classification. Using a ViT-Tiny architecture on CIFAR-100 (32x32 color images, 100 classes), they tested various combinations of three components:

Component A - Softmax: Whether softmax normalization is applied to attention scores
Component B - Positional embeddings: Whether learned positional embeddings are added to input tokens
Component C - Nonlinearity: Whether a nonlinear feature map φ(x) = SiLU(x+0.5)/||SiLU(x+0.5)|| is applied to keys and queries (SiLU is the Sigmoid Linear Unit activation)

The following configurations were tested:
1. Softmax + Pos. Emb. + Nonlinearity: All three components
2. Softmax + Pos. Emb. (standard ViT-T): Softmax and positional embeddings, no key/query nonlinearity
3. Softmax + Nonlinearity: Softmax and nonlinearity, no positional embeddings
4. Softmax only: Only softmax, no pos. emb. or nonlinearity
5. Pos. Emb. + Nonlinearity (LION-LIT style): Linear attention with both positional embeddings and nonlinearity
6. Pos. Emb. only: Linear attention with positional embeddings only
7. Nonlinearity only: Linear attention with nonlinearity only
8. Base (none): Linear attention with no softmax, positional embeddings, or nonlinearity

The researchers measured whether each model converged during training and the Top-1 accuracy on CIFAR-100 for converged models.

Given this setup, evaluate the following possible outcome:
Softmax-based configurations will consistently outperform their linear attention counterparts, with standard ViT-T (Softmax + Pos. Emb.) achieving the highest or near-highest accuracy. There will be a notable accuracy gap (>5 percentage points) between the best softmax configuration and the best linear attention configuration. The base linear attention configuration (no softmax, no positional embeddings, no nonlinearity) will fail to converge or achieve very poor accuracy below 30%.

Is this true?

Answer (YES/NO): NO